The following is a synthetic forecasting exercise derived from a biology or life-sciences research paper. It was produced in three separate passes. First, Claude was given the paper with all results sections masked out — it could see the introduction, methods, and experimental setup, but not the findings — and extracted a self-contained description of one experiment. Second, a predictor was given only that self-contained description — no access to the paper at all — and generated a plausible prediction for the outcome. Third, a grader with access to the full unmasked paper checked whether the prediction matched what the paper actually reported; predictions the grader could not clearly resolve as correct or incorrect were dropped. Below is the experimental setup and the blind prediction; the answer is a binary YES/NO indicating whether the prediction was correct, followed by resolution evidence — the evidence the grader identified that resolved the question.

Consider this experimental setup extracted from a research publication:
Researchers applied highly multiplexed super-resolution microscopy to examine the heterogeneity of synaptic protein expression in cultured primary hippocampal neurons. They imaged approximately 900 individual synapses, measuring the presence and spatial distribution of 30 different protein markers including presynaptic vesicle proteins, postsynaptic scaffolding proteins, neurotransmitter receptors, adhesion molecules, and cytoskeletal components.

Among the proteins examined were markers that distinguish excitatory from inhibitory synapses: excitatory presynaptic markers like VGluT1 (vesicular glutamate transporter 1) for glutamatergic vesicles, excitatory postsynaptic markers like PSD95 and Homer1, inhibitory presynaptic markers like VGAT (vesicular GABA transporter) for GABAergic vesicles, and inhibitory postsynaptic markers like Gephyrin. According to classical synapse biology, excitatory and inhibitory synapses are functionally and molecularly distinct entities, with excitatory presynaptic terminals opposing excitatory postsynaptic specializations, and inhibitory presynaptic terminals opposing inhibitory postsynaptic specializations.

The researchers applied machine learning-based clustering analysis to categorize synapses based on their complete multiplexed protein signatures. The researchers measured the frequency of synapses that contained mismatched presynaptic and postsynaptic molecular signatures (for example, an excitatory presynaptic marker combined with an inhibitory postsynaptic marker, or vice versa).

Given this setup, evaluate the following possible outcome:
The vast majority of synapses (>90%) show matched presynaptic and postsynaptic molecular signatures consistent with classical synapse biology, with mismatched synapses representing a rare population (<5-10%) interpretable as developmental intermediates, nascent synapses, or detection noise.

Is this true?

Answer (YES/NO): YES